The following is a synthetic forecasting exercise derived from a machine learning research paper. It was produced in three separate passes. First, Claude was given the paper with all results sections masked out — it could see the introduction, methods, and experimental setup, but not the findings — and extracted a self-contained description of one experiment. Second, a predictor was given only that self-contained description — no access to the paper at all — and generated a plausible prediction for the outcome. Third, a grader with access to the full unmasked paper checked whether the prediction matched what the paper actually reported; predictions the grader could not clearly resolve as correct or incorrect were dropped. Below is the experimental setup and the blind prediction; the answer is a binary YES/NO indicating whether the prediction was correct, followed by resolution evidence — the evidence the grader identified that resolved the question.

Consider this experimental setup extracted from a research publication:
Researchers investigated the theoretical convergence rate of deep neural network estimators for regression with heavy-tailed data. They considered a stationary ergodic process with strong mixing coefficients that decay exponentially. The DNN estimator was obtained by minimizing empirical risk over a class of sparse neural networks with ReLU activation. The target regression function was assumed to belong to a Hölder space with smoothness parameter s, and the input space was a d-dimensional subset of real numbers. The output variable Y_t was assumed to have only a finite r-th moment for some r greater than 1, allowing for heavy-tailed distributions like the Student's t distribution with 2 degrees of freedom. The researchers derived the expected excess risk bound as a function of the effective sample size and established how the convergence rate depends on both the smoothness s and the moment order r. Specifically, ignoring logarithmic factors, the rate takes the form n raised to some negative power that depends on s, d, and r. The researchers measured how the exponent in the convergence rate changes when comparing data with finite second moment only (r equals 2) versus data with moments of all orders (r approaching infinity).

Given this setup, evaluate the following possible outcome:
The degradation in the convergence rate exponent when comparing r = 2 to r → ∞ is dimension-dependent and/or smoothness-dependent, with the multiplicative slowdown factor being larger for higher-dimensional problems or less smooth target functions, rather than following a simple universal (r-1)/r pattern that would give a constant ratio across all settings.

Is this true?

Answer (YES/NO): NO